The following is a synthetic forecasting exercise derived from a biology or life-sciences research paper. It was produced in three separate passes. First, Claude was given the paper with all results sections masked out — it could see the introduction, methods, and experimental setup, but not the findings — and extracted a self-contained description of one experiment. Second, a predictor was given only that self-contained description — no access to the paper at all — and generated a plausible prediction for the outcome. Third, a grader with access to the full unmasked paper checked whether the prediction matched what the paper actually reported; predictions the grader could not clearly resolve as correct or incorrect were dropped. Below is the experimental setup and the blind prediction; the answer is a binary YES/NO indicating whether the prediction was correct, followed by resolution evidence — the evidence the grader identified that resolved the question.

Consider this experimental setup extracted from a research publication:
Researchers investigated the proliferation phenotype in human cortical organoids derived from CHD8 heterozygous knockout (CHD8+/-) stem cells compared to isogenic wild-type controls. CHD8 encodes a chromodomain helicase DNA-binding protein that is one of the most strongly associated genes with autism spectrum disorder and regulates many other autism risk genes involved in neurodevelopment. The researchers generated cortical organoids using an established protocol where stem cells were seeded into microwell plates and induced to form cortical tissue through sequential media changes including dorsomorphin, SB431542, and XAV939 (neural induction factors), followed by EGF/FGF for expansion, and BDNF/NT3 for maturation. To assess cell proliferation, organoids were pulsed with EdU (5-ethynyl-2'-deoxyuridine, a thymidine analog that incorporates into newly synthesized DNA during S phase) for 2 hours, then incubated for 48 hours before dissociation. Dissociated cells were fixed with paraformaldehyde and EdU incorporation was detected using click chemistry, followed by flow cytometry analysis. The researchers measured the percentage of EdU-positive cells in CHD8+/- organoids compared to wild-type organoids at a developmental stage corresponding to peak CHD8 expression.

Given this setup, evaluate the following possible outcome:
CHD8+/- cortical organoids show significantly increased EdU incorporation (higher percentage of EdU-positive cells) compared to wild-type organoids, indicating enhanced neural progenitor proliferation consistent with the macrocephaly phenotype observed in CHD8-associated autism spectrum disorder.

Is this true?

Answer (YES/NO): YES